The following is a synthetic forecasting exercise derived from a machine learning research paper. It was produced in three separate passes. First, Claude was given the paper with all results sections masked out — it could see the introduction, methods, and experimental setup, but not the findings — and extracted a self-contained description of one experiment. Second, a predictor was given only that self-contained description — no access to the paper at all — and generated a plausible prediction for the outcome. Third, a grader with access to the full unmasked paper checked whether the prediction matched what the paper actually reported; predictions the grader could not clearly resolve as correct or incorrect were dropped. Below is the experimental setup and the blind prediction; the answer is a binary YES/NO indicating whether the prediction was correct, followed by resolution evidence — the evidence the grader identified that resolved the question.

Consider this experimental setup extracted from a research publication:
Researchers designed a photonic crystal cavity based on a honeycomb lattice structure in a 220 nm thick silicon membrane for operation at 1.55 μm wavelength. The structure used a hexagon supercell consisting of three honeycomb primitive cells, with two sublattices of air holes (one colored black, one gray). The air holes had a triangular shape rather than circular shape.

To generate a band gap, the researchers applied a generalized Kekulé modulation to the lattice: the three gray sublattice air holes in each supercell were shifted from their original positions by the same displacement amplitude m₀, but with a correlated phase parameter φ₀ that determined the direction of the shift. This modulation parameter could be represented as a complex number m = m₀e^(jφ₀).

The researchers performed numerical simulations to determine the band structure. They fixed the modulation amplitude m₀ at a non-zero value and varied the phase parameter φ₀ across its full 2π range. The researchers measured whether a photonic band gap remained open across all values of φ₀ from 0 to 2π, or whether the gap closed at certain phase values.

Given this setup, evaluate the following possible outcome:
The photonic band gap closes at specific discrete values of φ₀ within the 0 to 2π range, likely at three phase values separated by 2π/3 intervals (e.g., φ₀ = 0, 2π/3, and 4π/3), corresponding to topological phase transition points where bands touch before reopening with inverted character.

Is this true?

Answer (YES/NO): NO